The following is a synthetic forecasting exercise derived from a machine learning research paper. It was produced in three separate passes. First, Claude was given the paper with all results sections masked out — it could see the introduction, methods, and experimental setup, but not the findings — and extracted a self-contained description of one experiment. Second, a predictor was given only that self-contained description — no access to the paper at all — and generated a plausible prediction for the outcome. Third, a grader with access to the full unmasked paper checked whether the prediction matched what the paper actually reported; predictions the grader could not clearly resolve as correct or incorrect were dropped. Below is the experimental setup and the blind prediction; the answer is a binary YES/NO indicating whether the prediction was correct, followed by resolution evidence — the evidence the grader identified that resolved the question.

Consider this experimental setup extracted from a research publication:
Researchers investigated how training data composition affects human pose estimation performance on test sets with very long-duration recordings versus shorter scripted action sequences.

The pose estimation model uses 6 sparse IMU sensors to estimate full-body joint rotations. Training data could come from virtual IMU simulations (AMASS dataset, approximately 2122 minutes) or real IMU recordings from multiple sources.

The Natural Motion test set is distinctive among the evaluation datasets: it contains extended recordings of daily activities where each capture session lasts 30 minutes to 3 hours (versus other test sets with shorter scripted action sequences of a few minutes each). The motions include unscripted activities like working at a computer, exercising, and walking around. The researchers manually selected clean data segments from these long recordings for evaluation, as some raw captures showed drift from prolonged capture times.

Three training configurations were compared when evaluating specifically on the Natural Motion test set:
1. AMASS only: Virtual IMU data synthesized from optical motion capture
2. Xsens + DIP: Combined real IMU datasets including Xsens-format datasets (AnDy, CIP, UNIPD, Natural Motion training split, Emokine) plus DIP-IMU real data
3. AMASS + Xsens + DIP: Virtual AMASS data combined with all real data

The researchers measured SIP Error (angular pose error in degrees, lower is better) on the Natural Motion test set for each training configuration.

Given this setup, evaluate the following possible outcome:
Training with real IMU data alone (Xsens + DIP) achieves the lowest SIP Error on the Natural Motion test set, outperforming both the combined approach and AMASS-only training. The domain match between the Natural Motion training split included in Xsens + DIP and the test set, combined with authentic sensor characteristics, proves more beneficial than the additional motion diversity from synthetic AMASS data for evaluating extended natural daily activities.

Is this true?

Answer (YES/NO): YES